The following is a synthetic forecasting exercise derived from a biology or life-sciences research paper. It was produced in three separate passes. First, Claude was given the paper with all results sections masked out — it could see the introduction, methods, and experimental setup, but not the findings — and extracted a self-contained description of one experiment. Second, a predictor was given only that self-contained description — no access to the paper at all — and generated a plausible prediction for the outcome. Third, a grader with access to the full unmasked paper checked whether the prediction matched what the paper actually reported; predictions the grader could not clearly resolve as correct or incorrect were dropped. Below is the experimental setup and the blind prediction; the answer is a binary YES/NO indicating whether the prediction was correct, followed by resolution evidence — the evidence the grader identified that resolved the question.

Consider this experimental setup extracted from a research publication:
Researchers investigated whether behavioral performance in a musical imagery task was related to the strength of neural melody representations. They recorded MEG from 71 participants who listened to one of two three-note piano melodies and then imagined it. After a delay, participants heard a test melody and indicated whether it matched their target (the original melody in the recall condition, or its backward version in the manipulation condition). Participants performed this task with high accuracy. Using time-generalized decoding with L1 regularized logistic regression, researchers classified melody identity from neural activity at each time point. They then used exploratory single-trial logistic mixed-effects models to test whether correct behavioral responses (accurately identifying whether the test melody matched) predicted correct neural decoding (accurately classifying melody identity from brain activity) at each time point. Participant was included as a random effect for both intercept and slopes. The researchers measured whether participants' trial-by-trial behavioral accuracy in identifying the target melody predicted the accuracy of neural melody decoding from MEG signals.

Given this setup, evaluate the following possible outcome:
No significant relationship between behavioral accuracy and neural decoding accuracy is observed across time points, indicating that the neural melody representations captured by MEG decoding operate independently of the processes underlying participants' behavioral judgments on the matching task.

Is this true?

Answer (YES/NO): NO